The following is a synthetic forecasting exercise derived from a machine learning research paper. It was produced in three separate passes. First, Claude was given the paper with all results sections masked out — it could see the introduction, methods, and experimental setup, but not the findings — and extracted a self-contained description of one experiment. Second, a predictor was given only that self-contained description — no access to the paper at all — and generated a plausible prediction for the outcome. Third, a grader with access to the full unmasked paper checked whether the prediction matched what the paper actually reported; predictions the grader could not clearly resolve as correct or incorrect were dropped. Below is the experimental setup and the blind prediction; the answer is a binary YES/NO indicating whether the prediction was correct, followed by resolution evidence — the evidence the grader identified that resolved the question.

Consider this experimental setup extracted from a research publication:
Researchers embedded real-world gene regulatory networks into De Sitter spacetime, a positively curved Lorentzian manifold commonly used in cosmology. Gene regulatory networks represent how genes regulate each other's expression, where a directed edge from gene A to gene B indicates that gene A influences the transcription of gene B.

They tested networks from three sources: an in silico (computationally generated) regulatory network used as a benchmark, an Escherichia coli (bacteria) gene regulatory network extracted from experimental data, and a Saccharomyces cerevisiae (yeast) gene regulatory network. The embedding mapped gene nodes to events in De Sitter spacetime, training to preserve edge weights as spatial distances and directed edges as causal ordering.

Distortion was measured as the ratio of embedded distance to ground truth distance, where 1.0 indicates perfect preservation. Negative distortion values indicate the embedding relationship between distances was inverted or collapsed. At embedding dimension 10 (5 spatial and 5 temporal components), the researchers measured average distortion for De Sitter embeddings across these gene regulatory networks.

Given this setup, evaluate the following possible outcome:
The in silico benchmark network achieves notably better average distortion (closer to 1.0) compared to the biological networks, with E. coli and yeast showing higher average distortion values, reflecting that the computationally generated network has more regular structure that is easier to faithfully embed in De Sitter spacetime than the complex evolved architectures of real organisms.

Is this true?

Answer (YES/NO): NO